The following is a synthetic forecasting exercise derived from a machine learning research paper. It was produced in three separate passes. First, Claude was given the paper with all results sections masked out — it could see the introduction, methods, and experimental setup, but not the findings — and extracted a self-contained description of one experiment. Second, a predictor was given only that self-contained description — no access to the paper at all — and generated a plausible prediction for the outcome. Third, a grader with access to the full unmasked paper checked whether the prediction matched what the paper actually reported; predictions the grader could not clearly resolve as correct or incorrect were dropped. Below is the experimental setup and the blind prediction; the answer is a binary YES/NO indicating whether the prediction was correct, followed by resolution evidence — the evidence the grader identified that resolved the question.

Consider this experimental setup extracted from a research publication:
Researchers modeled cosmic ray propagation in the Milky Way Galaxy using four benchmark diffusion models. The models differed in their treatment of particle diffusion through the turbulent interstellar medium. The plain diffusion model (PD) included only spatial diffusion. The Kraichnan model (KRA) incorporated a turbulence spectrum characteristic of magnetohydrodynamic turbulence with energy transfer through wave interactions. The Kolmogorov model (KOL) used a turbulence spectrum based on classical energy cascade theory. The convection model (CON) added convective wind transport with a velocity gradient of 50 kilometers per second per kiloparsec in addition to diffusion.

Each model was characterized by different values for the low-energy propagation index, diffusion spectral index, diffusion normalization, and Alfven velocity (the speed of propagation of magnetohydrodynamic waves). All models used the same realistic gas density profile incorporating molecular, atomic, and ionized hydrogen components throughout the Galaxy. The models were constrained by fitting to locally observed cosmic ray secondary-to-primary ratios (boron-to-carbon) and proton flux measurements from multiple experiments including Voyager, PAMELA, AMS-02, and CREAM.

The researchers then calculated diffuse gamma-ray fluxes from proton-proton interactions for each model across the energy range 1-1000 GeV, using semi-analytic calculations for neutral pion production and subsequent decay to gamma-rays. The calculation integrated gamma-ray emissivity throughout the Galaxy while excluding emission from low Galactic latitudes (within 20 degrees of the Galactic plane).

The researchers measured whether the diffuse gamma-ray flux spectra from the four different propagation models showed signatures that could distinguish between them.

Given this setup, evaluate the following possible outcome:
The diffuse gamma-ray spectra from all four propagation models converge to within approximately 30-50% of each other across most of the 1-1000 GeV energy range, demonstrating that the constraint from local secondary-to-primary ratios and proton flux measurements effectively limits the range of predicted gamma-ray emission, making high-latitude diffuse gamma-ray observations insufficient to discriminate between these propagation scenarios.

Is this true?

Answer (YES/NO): YES